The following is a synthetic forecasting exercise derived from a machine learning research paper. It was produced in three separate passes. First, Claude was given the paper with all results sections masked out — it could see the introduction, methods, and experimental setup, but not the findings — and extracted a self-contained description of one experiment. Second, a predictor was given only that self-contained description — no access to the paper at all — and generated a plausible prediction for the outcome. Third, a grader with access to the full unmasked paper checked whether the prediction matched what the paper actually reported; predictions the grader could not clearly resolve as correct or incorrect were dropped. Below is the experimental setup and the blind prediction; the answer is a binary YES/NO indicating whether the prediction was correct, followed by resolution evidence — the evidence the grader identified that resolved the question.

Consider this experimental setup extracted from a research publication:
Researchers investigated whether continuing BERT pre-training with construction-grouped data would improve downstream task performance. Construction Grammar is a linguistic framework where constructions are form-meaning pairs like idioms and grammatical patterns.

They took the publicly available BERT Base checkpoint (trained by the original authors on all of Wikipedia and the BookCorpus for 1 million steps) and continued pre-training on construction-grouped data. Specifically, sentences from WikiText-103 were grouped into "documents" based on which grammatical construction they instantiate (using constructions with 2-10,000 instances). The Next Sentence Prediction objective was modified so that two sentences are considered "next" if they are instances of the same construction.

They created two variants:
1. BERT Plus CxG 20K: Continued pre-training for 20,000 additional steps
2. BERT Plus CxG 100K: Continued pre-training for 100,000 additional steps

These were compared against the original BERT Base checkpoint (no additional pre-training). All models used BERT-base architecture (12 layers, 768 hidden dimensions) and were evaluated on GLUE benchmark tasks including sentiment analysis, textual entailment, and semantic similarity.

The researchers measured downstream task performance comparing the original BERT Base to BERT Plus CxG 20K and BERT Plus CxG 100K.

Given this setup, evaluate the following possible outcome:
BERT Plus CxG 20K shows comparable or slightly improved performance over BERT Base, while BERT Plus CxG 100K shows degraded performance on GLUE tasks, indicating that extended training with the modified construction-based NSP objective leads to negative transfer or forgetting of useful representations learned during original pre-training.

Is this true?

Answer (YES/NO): NO